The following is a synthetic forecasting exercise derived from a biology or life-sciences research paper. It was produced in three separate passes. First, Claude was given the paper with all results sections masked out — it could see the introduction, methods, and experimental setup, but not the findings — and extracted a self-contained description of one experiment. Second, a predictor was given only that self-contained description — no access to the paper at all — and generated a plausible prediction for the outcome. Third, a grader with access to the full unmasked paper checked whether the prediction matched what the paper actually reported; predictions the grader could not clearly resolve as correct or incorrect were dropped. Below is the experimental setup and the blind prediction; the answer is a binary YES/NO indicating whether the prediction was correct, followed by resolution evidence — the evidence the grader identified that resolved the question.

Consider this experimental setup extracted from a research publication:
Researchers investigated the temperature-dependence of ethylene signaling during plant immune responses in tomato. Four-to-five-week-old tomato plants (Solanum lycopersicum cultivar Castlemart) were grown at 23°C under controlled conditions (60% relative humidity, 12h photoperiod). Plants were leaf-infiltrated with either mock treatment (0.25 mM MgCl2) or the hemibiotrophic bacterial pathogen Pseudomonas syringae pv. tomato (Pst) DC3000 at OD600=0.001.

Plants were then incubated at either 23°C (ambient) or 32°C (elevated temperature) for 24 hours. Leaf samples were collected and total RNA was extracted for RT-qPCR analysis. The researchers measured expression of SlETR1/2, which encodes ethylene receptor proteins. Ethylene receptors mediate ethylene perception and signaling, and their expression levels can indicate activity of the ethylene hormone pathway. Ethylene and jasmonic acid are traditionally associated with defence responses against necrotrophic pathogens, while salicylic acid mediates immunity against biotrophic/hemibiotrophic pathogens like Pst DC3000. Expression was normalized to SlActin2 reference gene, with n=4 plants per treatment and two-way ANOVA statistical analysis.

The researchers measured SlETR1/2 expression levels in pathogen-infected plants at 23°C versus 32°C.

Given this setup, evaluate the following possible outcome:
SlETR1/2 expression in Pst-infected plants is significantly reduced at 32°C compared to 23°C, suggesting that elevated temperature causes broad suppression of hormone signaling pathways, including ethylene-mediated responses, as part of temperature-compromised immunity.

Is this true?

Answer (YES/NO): NO